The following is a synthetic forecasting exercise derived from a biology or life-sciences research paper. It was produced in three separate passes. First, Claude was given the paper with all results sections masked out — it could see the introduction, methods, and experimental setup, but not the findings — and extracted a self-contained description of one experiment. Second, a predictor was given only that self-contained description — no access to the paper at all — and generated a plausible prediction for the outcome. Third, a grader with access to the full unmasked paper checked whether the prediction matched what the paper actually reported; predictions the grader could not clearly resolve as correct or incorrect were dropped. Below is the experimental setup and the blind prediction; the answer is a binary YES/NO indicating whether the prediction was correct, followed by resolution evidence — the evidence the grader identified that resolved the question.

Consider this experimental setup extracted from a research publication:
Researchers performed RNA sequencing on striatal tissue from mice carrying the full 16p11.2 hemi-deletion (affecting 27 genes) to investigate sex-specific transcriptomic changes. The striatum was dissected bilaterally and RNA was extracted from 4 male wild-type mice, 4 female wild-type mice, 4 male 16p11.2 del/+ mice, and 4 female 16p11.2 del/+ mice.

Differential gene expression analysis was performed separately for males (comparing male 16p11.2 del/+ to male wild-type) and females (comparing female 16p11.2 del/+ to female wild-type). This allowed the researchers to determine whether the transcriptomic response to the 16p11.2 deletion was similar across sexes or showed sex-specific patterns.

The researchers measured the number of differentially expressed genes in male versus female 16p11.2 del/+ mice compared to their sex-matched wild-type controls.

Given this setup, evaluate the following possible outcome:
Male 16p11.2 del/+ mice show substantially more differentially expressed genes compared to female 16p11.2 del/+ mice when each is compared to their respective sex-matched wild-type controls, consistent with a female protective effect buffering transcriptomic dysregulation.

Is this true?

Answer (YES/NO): YES